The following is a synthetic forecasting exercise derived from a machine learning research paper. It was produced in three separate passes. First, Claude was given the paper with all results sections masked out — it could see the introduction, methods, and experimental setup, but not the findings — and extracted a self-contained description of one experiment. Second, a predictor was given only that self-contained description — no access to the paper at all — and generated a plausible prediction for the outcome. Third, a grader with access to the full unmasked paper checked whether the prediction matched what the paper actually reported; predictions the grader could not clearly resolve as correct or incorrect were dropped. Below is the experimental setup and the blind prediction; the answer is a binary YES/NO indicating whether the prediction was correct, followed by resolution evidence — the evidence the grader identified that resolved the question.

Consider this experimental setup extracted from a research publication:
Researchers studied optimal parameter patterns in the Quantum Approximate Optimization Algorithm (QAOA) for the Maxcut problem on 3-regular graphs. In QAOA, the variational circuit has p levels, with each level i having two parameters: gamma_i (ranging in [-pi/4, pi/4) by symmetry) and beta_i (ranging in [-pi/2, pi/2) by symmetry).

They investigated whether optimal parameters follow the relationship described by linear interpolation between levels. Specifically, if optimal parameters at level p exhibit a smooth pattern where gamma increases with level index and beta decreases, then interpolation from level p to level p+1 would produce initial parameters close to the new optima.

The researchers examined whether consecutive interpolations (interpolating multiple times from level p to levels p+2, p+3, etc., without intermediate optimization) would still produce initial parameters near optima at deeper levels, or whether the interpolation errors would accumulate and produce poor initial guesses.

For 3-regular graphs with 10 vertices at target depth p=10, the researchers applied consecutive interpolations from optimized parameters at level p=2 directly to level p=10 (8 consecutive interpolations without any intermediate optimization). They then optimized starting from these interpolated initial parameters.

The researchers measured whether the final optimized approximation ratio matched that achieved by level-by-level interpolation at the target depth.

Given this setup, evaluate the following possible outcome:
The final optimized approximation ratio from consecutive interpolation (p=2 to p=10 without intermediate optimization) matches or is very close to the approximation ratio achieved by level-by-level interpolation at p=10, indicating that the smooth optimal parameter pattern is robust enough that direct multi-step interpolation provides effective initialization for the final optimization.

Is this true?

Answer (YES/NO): NO